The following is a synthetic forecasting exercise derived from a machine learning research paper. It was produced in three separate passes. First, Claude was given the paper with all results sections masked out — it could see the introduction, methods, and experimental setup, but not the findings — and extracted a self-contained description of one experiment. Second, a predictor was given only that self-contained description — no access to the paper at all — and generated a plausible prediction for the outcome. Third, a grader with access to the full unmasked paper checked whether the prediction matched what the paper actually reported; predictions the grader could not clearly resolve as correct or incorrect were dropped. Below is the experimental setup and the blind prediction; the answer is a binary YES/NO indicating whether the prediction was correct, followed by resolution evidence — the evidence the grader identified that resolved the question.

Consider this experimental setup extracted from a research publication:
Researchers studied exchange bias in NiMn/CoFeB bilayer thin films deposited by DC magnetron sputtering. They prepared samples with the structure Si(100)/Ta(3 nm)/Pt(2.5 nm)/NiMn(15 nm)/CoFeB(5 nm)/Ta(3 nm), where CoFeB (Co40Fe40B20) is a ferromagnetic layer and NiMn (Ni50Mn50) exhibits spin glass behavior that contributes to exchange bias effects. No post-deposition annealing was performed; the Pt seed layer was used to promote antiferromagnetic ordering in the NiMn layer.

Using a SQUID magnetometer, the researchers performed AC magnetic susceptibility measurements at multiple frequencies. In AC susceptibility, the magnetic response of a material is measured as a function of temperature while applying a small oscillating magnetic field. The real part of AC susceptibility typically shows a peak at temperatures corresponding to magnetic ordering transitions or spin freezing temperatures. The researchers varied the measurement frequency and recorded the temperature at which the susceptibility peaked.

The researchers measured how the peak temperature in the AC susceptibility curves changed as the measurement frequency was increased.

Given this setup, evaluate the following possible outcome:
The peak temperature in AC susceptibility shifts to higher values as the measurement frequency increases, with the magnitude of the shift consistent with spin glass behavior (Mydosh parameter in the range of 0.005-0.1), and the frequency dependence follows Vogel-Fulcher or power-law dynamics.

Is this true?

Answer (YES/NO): YES